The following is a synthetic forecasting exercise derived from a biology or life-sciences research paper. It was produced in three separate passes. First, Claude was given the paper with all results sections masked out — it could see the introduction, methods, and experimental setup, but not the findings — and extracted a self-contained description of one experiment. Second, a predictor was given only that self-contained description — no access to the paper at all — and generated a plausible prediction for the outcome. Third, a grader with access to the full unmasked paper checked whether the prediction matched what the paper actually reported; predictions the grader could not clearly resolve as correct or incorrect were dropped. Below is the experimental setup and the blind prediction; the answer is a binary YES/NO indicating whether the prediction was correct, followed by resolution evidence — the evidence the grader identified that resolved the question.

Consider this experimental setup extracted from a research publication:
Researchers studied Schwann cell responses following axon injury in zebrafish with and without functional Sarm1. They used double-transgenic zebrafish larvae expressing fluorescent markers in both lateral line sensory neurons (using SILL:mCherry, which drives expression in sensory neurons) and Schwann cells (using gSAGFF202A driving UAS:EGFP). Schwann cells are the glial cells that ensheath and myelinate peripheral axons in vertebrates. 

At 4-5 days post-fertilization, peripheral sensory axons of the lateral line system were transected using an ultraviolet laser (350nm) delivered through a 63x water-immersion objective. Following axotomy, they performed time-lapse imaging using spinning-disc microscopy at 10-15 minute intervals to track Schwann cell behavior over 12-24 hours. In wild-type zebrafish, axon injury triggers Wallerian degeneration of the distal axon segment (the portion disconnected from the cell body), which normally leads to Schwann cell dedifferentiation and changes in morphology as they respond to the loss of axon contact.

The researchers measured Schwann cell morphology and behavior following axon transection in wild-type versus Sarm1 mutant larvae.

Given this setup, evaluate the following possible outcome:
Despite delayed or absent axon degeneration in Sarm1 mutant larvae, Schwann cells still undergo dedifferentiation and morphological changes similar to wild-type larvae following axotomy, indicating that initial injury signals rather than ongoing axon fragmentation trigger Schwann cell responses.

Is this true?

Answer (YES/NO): NO